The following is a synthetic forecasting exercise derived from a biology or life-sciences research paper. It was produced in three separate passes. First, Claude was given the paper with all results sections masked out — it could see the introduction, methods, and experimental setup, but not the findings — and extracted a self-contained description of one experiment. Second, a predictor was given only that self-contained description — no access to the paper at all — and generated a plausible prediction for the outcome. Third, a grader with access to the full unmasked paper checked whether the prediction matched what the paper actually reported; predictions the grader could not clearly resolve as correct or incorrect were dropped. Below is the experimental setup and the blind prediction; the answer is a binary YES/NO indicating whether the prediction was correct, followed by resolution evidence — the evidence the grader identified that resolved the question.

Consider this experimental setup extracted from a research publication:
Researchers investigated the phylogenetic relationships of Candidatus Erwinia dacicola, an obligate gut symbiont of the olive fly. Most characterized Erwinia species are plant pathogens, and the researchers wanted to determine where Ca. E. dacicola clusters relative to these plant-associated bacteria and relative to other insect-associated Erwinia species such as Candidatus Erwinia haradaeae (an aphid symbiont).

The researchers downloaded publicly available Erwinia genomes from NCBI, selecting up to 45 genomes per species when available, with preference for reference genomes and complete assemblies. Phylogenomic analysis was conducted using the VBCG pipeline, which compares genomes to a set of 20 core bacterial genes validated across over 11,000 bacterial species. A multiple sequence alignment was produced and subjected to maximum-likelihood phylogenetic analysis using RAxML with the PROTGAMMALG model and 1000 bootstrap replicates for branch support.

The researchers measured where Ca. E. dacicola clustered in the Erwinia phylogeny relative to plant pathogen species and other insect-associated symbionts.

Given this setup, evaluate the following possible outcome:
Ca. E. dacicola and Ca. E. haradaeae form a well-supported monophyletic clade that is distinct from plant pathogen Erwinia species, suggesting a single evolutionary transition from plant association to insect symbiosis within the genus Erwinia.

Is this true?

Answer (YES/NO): NO